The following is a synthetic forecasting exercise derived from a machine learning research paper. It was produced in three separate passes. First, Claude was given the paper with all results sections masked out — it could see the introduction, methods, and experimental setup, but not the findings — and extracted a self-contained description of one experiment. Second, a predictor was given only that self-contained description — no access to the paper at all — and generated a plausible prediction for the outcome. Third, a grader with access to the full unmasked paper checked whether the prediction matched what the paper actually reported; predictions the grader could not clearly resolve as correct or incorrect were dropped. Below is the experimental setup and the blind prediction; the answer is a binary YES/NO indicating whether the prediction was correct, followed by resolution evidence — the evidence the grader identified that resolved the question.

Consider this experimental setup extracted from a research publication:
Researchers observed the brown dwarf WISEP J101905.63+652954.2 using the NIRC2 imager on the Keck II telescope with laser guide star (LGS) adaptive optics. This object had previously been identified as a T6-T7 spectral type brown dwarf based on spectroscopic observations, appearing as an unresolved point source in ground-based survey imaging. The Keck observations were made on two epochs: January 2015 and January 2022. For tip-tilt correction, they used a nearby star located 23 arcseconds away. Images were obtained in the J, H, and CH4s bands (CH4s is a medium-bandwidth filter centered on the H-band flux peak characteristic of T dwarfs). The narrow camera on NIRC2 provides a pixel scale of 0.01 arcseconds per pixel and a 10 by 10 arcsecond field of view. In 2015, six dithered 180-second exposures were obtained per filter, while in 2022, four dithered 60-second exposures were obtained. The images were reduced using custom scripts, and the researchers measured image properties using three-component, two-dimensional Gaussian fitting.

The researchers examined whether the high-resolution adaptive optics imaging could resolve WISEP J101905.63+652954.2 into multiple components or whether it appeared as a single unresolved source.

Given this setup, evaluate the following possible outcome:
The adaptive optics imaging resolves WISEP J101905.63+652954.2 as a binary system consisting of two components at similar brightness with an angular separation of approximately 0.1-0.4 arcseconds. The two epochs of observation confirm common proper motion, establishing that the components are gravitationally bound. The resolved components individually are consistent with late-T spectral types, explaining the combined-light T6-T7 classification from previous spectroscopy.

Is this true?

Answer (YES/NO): NO